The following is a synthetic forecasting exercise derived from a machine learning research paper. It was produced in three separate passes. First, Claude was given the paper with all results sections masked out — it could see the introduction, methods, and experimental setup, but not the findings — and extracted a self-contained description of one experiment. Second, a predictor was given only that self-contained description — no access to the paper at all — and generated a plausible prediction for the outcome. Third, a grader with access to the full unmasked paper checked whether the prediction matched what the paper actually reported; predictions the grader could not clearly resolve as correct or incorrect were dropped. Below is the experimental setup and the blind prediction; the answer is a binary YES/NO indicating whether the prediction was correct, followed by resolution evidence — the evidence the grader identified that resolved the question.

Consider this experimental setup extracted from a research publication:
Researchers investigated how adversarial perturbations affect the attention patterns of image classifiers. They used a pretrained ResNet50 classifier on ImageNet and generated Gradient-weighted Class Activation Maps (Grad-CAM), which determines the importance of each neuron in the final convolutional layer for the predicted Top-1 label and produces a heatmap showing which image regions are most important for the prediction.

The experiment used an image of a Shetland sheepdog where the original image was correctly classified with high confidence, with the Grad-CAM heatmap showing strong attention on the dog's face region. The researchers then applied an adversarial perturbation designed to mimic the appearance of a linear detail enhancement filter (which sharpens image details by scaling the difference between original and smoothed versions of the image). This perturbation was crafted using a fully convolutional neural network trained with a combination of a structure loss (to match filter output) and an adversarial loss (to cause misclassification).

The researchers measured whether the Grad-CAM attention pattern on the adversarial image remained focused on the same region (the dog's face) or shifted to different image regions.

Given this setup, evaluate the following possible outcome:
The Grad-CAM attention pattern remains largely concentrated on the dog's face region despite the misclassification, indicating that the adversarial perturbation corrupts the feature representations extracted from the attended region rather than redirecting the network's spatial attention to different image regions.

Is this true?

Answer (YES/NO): NO